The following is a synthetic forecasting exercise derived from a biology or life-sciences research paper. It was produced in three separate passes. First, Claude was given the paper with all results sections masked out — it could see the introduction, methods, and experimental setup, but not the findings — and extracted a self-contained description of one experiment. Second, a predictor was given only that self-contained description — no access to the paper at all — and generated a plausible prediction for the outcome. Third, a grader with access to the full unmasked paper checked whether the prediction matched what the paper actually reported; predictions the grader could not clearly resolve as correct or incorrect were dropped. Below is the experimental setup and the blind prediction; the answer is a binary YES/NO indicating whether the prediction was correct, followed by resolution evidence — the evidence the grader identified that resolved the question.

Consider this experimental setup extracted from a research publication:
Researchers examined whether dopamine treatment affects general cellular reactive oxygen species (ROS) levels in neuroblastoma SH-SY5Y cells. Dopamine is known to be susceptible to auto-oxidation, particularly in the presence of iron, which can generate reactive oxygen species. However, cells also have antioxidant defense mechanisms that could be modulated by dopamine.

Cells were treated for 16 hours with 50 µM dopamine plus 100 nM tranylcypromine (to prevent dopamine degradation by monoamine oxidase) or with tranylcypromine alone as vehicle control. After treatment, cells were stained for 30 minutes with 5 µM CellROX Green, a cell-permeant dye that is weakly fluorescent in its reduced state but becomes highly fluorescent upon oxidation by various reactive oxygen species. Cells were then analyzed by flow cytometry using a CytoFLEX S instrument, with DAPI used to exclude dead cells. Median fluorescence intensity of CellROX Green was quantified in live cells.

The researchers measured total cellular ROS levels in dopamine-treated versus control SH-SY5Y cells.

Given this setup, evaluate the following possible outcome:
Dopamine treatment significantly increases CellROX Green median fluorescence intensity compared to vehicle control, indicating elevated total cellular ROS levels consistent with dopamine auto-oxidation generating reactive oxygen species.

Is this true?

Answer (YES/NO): NO